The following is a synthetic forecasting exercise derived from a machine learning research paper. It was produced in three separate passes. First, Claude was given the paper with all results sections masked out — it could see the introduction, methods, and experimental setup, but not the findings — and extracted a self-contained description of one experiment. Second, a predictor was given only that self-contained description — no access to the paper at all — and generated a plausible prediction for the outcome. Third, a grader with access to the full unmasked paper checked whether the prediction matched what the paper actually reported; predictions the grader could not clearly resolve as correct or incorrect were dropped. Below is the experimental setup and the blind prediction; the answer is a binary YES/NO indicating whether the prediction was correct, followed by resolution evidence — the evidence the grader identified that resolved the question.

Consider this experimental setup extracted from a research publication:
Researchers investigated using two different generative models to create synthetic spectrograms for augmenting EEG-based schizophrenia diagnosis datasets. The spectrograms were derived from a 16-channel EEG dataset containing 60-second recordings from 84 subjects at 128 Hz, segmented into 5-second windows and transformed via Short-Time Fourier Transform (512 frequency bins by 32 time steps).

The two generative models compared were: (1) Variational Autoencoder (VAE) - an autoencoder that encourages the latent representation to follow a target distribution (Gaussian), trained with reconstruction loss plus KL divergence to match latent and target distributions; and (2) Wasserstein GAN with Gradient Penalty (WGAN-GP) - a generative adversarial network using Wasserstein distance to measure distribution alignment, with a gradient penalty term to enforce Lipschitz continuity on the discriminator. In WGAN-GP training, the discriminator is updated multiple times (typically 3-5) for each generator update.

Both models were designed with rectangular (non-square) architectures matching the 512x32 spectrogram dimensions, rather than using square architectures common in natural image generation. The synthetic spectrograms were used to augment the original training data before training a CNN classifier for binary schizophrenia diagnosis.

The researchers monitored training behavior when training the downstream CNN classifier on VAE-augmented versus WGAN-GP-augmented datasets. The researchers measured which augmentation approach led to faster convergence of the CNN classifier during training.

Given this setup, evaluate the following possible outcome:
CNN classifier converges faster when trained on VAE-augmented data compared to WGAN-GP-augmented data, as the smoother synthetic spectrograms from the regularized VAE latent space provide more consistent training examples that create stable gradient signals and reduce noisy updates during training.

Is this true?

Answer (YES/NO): YES